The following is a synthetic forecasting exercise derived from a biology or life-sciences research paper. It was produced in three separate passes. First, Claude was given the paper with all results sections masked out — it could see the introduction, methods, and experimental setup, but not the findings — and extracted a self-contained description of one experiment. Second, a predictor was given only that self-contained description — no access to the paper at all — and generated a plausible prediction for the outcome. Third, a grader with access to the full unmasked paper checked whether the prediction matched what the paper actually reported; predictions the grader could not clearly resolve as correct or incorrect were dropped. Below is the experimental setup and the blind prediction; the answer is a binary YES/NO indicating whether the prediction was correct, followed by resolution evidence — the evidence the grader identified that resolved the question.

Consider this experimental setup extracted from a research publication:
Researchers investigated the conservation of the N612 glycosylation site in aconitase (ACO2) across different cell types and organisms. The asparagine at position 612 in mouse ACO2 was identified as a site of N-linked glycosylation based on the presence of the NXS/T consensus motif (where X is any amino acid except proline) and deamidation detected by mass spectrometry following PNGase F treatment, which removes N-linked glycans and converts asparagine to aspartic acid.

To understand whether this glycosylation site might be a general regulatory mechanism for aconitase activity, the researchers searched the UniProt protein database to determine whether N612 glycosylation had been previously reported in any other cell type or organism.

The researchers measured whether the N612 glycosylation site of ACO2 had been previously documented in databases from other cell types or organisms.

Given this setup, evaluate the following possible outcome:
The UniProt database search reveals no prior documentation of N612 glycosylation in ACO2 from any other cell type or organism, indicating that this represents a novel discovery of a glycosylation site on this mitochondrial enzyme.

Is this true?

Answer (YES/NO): YES